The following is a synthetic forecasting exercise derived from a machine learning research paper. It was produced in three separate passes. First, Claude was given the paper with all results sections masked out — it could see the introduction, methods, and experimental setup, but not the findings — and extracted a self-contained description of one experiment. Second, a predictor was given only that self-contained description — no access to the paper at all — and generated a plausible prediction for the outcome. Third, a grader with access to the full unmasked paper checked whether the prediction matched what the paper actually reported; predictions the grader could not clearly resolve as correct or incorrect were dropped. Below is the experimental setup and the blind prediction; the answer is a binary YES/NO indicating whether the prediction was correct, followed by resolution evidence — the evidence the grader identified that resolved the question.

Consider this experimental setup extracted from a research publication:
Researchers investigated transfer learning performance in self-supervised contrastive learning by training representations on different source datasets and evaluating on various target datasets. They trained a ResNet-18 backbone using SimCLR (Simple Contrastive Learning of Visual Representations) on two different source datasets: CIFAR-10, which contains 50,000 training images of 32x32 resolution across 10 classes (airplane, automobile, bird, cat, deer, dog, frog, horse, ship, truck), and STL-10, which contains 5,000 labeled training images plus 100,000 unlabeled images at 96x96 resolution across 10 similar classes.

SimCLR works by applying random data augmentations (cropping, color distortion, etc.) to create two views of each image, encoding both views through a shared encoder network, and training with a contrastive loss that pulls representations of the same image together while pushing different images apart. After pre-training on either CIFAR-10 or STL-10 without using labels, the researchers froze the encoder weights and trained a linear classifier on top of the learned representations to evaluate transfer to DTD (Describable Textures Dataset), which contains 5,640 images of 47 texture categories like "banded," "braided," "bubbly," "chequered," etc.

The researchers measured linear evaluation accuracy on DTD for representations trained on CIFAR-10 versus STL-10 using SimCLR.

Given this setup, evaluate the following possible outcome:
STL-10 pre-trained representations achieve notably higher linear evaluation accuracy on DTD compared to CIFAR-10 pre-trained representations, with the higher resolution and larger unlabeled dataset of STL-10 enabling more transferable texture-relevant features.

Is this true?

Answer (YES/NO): YES